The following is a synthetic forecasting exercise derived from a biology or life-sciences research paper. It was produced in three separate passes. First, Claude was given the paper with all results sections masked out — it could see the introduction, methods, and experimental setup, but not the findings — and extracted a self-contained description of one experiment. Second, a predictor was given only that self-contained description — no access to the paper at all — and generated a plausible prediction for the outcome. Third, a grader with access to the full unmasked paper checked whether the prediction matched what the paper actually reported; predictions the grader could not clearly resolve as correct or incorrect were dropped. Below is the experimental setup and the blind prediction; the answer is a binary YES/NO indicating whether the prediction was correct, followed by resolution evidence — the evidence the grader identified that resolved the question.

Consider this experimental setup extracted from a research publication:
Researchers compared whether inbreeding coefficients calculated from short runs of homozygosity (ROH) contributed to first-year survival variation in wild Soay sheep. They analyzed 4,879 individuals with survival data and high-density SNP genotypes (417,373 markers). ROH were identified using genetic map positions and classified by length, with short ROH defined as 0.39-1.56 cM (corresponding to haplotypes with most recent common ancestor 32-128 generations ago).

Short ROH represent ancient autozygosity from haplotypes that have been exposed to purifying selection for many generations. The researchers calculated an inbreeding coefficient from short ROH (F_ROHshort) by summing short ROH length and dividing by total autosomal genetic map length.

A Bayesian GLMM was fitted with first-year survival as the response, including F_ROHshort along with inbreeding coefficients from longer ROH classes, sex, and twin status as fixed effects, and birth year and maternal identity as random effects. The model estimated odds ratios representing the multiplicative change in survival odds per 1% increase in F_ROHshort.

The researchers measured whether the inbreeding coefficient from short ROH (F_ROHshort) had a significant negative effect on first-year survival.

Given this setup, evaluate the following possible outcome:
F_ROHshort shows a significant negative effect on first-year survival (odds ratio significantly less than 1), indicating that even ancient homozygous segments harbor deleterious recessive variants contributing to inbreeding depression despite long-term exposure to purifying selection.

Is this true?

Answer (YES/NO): NO